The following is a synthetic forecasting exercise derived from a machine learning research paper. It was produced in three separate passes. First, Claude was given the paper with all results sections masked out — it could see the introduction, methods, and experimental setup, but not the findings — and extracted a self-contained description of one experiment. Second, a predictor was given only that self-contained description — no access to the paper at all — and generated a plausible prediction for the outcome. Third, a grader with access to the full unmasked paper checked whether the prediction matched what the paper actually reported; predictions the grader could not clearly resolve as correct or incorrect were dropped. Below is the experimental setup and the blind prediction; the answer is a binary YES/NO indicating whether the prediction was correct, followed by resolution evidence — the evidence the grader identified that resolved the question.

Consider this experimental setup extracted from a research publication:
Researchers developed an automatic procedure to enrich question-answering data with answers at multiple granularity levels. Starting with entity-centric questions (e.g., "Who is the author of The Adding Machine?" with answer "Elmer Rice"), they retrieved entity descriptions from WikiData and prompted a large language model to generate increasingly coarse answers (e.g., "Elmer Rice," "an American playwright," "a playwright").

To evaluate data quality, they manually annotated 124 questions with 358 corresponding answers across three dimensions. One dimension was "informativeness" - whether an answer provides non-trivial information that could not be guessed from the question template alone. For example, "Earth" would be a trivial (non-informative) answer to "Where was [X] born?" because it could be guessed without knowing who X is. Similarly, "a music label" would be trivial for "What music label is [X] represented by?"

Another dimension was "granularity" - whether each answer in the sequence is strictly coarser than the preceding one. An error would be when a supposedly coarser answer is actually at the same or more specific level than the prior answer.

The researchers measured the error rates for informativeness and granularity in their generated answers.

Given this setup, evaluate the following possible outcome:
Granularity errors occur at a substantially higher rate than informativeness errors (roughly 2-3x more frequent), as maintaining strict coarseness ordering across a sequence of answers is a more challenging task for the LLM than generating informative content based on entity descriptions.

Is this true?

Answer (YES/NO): NO